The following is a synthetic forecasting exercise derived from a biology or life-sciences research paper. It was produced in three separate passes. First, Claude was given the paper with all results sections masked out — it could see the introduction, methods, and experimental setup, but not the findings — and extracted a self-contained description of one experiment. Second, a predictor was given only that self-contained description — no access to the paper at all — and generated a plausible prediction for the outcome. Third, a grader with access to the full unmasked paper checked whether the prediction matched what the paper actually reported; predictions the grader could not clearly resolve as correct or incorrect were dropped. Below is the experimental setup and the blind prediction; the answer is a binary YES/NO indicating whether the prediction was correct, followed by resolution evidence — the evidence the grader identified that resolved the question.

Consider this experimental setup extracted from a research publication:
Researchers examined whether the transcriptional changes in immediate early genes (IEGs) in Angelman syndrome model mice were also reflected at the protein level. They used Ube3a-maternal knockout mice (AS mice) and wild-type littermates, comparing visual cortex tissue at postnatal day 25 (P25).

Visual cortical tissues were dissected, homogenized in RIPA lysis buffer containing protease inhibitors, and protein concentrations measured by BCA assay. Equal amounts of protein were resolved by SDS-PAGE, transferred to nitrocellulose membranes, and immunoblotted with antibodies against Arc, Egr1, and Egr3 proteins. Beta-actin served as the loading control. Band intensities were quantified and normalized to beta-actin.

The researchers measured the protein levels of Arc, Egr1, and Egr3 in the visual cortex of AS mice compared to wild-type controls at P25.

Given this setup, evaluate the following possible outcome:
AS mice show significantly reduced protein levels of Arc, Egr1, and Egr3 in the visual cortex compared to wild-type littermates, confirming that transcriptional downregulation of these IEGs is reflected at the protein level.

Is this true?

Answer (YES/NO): YES